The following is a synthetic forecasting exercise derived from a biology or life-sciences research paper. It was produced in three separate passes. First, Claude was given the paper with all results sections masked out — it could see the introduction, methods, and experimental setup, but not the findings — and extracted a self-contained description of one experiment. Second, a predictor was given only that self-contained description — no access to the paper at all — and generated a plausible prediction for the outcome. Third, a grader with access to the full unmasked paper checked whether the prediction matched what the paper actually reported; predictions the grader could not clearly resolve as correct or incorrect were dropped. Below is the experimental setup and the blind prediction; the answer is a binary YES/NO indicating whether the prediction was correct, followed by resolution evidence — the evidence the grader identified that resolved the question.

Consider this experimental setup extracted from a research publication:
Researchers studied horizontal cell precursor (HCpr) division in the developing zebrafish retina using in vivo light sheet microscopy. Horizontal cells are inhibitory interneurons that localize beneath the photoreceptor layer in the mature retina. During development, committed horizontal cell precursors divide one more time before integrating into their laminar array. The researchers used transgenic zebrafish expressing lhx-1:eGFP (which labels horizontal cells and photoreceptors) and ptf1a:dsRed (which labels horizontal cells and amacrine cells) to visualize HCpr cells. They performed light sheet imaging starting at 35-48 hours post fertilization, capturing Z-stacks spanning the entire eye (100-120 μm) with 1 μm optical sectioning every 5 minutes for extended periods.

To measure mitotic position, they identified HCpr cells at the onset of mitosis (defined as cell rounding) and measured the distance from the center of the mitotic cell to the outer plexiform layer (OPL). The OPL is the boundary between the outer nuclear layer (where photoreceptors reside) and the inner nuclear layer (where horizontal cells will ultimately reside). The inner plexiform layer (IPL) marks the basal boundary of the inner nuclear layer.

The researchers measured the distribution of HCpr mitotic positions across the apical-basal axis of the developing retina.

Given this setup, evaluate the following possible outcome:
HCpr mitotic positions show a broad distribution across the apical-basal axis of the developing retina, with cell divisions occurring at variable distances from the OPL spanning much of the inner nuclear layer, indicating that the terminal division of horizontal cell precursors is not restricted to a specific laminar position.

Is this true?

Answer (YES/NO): YES